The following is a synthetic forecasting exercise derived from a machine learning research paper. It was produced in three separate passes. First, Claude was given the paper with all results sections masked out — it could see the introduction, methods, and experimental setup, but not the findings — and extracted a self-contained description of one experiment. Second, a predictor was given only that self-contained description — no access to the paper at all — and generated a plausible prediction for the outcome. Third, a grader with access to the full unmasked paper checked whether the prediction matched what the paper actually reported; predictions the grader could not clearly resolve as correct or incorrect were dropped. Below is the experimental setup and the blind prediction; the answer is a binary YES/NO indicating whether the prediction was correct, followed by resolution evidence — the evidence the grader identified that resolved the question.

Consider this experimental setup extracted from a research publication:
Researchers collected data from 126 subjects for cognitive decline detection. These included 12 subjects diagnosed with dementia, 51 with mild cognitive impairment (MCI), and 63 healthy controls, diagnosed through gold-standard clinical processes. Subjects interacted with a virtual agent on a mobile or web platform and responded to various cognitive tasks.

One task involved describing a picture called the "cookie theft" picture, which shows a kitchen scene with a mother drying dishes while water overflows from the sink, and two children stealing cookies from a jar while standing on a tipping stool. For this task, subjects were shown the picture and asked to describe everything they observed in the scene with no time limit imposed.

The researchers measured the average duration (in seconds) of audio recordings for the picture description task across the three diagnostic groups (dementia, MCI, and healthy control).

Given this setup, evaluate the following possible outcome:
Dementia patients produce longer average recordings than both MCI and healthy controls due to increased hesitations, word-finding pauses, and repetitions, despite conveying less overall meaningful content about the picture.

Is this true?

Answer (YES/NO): YES